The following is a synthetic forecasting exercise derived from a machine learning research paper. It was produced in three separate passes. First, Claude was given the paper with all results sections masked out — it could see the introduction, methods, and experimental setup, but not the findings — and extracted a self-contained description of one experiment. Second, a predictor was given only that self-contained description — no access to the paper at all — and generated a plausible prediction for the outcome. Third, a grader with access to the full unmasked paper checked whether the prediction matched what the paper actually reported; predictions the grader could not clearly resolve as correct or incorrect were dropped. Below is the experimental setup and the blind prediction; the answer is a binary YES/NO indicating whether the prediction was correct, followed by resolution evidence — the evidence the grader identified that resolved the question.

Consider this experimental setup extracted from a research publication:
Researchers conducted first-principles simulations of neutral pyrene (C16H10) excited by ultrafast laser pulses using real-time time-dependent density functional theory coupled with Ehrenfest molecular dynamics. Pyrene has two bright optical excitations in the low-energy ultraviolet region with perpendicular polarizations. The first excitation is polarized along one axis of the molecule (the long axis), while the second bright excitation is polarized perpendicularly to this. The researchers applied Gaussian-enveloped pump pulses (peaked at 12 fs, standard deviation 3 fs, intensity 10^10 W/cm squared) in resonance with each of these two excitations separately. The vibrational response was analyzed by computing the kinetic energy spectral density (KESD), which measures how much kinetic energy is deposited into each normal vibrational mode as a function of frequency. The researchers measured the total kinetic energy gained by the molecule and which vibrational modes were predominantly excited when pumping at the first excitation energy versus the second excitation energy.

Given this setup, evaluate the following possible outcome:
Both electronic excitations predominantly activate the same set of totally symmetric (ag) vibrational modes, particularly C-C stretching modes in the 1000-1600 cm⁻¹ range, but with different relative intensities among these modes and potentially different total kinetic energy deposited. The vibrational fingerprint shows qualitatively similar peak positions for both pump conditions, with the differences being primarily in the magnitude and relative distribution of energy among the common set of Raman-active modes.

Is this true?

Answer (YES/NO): NO